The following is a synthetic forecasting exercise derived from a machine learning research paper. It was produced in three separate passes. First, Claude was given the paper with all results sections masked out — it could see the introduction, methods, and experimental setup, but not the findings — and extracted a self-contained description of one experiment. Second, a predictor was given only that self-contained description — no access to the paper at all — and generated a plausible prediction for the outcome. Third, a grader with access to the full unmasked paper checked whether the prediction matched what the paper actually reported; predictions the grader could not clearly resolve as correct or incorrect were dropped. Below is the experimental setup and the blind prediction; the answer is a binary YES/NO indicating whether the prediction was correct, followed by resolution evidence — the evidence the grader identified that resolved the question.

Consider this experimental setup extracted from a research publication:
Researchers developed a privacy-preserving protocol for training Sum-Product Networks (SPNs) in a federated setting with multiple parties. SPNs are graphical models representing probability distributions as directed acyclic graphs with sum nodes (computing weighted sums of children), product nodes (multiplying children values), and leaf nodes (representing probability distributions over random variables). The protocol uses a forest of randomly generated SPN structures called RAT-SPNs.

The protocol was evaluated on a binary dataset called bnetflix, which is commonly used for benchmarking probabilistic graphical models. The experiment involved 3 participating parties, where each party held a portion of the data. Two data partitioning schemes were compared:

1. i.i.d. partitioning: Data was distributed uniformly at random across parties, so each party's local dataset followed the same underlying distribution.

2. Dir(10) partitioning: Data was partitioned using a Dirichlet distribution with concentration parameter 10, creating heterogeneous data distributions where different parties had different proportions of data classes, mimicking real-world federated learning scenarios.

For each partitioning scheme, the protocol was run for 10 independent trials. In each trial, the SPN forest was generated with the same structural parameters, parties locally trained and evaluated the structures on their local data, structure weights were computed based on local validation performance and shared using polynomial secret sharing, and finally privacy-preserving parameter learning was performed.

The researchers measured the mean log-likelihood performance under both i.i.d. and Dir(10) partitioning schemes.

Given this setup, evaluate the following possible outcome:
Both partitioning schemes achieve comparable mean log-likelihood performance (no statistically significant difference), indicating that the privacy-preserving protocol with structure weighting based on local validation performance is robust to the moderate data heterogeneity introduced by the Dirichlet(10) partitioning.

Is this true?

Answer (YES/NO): YES